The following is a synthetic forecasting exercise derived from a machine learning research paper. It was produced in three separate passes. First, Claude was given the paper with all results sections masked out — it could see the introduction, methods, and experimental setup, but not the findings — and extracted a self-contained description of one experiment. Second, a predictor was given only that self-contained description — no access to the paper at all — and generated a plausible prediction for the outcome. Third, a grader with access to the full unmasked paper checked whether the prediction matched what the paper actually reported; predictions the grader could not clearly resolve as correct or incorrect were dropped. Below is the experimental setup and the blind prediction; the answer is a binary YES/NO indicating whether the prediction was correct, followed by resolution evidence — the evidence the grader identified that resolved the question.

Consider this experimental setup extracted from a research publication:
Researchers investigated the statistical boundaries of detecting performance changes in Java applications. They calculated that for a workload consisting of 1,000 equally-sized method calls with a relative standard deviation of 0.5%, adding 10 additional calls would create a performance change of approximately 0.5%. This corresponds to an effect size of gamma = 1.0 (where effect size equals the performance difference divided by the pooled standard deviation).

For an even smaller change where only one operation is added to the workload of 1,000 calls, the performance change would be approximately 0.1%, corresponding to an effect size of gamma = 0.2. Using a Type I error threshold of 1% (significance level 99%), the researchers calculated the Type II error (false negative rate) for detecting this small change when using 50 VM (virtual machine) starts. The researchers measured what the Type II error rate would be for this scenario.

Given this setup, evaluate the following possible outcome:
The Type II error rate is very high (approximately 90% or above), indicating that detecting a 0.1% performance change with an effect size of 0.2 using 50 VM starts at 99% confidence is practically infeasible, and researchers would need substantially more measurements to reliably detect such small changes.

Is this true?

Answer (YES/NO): YES